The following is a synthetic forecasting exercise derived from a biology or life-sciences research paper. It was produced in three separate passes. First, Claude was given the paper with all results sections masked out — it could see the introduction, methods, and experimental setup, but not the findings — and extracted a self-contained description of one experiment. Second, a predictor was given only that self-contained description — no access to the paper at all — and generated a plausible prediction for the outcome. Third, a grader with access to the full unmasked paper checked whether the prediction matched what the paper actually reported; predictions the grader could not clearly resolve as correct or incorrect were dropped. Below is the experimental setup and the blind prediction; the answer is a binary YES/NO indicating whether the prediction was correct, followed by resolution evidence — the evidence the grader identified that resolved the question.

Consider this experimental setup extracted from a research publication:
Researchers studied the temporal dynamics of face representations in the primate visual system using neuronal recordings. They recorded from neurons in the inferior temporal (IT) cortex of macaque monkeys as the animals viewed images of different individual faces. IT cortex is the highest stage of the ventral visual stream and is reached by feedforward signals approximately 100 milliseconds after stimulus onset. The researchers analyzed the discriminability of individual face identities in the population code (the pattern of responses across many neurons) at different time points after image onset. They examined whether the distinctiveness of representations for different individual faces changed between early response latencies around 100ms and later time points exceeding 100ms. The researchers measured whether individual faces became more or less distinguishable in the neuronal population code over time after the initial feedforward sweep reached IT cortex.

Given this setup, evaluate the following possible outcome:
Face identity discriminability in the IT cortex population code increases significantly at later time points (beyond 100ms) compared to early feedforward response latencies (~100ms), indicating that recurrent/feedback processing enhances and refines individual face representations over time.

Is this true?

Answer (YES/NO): YES